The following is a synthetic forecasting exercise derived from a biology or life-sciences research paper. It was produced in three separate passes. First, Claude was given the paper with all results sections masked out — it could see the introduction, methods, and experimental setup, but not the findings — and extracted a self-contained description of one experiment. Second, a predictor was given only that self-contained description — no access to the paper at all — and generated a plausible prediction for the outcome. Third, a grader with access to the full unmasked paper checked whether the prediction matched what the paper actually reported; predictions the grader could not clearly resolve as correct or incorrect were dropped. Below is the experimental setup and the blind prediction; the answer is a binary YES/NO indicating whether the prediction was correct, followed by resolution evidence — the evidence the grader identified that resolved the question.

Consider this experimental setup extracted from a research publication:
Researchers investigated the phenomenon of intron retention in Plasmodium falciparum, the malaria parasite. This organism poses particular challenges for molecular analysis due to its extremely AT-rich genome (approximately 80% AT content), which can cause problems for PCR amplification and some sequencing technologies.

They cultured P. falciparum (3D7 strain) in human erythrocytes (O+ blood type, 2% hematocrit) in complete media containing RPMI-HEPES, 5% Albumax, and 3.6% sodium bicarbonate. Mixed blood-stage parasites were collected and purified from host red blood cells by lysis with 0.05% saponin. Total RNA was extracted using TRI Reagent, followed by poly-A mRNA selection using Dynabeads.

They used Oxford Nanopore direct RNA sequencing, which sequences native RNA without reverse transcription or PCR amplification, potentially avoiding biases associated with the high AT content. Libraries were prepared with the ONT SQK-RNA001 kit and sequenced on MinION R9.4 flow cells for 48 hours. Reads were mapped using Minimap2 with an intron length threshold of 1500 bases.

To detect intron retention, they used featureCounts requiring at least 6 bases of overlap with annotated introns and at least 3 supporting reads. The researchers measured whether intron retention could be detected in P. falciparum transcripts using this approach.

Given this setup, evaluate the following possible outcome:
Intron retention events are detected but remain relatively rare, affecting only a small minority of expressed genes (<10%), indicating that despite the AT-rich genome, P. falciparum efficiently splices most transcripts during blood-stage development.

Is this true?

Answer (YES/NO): NO